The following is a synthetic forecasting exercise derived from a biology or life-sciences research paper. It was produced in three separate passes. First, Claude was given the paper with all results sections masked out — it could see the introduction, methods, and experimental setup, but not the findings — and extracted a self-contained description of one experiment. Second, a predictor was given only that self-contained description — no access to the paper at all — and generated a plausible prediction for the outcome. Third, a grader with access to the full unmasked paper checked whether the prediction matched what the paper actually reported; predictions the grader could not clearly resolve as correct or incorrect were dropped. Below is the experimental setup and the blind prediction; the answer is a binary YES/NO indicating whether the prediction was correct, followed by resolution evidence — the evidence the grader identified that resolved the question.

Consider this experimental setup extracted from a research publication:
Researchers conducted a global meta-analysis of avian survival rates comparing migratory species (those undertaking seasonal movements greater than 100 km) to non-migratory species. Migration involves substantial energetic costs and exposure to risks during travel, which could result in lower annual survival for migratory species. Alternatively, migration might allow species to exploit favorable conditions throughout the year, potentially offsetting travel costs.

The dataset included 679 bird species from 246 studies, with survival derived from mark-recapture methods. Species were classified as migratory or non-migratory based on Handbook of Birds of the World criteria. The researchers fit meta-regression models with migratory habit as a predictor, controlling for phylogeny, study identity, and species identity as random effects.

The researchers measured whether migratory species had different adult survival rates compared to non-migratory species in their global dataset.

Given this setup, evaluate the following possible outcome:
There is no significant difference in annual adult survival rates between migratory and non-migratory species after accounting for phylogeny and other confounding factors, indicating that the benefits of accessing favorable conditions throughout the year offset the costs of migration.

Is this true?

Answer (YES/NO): YES